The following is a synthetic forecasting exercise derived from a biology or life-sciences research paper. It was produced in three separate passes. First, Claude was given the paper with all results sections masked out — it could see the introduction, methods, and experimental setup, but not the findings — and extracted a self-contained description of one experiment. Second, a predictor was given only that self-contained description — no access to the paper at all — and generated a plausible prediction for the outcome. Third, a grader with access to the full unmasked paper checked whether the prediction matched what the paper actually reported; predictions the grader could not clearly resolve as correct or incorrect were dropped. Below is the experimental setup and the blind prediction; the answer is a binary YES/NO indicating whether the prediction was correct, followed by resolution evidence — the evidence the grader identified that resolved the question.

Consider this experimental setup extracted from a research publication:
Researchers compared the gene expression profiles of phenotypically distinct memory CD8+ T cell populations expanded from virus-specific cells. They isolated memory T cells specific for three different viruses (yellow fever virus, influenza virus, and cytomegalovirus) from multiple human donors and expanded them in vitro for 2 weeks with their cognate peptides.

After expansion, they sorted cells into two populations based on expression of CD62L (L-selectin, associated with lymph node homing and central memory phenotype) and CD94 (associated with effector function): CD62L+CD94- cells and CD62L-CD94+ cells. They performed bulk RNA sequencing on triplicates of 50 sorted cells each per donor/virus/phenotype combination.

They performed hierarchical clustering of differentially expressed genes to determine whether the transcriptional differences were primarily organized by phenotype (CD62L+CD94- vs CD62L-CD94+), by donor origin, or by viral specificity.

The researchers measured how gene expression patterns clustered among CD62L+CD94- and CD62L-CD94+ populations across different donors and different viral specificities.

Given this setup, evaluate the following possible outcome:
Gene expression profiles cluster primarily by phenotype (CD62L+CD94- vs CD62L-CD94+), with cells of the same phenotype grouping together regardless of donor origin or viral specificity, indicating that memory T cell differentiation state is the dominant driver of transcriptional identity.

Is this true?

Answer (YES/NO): YES